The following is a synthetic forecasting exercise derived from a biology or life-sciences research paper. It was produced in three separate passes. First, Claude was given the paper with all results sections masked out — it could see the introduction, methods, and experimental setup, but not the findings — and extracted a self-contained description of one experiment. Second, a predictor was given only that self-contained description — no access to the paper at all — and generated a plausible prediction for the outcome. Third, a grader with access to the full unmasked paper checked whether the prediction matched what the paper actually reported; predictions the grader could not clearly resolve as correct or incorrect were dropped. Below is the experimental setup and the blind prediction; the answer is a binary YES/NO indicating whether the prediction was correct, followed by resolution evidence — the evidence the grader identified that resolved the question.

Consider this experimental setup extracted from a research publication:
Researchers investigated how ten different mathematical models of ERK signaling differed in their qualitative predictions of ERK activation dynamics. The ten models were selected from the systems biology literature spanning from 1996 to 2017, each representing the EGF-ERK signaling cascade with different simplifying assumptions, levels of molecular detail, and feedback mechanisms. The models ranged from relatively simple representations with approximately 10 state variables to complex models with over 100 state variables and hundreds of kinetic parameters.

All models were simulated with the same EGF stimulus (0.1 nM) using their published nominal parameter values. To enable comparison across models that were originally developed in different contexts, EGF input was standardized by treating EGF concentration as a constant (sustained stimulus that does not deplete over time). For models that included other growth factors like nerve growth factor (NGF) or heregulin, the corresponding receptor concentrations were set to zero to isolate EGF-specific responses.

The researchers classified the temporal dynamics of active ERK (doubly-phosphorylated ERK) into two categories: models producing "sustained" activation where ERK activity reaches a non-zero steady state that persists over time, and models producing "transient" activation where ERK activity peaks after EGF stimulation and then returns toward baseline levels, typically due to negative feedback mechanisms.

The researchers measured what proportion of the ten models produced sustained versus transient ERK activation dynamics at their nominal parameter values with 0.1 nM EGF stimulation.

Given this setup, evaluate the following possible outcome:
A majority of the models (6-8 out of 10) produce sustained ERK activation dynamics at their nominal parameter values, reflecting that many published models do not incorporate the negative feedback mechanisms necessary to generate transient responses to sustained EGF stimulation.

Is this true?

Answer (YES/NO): NO